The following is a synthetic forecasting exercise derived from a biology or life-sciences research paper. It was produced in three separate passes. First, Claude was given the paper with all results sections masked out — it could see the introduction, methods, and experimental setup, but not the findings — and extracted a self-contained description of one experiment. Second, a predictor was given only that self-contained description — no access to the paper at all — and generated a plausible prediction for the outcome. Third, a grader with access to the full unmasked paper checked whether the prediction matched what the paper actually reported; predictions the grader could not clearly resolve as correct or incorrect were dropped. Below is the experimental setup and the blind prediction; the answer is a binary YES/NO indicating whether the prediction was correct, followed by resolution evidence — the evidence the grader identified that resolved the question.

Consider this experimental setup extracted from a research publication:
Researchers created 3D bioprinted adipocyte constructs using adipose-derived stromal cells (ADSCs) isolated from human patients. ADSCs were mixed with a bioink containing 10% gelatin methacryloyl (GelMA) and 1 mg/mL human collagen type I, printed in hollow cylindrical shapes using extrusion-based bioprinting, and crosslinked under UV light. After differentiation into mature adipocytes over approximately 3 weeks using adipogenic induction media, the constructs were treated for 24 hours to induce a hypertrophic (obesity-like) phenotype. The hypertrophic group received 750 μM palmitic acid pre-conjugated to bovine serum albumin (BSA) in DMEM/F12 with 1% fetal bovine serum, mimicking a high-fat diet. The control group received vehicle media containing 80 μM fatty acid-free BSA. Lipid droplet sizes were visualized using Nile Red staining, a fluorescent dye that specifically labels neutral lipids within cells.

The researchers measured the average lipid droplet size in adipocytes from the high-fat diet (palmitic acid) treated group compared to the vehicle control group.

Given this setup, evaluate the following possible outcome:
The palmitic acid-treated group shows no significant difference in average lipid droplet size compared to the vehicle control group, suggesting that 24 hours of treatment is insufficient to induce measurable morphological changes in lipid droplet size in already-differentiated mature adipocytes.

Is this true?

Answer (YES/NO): NO